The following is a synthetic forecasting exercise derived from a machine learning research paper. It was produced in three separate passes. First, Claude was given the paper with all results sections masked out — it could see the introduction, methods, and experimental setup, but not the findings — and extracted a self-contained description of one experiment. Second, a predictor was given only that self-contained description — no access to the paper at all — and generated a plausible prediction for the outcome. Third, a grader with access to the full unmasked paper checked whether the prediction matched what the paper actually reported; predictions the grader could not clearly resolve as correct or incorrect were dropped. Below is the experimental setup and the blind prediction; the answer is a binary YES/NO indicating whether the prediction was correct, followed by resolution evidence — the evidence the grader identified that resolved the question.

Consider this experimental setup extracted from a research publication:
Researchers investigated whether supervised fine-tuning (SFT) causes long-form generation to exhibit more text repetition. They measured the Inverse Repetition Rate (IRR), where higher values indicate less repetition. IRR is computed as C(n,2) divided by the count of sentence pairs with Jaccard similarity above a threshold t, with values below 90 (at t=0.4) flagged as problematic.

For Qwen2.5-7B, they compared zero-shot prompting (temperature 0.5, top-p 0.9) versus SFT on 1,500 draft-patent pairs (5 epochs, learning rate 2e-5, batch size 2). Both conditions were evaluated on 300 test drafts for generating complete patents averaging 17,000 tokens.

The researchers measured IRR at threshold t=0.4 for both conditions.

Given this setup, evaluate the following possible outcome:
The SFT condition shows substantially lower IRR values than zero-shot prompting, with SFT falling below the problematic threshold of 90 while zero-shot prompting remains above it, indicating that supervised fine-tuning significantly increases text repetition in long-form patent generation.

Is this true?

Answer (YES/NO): YES